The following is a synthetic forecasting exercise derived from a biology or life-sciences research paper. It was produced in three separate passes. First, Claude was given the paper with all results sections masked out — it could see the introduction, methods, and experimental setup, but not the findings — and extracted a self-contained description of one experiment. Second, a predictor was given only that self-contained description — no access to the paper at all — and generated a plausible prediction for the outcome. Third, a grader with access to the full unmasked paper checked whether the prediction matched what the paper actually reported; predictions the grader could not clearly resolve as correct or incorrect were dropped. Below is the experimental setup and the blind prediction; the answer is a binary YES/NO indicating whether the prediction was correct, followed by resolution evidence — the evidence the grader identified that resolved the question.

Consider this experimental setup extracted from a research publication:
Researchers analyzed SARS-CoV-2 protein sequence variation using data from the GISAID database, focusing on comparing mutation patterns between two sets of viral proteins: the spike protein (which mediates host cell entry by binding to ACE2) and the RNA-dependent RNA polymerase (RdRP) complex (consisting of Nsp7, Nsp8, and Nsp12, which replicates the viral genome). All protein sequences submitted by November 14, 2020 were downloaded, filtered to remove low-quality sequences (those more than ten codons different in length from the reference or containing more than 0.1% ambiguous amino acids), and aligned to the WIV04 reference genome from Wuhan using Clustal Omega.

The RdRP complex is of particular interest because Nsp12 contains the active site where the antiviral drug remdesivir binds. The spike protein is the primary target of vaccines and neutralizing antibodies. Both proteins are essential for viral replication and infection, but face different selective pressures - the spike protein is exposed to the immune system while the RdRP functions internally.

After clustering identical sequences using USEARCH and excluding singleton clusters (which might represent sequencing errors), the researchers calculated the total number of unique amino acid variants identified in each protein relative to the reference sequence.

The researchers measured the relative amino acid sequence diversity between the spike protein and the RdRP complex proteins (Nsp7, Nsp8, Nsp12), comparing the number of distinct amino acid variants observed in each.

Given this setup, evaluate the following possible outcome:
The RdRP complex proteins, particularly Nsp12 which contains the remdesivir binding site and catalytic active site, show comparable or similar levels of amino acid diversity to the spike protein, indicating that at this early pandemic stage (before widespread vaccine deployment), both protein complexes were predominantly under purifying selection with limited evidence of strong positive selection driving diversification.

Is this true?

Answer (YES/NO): NO